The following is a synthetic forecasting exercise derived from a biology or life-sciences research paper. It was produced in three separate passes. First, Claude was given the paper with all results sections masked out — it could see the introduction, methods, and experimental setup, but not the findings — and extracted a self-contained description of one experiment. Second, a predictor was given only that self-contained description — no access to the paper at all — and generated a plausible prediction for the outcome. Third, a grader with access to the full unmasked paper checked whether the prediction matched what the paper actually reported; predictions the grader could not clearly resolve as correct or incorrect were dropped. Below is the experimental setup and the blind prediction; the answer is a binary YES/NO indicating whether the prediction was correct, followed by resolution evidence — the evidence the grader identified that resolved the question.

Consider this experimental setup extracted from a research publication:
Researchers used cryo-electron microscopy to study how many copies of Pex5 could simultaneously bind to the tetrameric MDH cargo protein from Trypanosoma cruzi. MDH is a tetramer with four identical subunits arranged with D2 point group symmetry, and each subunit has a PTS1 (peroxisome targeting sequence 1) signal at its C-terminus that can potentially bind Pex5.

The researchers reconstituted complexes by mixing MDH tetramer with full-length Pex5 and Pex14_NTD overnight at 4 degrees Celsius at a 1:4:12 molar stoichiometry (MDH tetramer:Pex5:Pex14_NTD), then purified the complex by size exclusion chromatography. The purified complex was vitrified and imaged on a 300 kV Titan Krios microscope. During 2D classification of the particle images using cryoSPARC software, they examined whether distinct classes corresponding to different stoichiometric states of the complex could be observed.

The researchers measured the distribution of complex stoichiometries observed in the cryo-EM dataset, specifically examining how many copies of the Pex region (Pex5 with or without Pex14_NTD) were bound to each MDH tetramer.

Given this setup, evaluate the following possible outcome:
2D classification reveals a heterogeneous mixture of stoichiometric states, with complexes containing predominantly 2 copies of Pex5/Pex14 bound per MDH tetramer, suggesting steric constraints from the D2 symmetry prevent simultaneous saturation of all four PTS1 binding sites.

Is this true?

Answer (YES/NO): NO